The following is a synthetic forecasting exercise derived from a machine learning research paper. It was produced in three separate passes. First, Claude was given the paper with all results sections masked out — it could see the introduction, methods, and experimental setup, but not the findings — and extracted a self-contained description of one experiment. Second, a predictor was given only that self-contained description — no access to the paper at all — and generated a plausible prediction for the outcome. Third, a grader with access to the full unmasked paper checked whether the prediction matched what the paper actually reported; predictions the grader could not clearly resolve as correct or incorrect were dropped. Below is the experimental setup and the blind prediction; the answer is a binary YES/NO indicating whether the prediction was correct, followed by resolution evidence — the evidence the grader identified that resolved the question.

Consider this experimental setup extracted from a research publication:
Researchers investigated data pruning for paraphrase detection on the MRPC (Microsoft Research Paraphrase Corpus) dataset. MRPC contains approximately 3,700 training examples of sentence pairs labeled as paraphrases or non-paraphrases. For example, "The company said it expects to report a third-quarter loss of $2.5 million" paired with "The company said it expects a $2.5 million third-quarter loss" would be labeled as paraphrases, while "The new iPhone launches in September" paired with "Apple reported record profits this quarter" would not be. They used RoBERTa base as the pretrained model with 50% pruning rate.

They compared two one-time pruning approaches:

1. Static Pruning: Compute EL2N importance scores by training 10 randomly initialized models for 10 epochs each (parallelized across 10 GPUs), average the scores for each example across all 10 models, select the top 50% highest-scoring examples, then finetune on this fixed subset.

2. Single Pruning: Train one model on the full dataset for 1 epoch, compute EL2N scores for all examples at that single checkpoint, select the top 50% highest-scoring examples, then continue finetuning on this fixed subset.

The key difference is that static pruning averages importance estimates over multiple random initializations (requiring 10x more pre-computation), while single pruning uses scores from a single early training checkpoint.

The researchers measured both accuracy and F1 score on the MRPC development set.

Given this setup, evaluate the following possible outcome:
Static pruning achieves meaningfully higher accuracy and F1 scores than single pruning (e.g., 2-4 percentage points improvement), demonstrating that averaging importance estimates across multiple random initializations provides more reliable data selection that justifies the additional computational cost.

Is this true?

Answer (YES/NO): NO